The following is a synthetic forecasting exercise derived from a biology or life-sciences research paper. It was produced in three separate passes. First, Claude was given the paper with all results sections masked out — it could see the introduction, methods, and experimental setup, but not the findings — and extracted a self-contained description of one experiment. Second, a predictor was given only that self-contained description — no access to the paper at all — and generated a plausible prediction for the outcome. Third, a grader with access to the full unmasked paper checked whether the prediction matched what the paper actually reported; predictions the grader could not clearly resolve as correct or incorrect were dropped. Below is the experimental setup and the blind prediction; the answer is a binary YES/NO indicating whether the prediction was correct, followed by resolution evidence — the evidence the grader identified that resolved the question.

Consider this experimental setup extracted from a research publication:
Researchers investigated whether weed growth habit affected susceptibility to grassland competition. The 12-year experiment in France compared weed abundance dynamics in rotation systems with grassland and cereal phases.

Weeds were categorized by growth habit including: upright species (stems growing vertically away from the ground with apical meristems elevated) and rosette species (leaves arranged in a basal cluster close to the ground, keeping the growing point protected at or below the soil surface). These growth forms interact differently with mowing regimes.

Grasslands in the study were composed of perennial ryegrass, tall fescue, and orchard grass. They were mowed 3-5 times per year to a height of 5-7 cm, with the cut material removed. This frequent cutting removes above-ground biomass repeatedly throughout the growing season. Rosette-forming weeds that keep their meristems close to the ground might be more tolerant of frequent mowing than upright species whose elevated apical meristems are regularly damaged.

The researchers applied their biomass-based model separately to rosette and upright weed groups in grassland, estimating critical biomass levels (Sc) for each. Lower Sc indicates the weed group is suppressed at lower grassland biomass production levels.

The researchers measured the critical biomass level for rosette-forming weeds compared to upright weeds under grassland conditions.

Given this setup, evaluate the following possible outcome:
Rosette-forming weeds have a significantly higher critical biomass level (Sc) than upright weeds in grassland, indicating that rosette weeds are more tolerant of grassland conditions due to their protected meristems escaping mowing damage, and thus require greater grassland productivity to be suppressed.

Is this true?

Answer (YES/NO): NO